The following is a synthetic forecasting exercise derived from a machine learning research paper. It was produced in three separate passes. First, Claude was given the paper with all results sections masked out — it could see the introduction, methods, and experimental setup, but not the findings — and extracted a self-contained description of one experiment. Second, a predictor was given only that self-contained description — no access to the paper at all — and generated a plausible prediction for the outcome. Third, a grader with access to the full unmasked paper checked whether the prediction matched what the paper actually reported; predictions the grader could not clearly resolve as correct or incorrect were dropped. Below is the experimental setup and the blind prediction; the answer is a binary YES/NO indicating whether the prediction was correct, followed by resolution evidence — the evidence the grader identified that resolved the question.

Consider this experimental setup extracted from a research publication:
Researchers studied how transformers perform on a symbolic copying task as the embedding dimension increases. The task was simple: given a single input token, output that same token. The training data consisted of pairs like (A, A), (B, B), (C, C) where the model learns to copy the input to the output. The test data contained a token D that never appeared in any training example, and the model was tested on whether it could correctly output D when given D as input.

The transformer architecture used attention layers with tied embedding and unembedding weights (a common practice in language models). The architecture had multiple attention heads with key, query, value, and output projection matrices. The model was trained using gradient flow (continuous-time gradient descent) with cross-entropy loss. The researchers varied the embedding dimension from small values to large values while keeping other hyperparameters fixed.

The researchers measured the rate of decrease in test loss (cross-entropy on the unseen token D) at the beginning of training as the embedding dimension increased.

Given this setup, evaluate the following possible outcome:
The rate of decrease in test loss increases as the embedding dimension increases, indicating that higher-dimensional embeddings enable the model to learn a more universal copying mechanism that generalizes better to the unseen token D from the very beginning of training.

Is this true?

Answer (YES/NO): NO